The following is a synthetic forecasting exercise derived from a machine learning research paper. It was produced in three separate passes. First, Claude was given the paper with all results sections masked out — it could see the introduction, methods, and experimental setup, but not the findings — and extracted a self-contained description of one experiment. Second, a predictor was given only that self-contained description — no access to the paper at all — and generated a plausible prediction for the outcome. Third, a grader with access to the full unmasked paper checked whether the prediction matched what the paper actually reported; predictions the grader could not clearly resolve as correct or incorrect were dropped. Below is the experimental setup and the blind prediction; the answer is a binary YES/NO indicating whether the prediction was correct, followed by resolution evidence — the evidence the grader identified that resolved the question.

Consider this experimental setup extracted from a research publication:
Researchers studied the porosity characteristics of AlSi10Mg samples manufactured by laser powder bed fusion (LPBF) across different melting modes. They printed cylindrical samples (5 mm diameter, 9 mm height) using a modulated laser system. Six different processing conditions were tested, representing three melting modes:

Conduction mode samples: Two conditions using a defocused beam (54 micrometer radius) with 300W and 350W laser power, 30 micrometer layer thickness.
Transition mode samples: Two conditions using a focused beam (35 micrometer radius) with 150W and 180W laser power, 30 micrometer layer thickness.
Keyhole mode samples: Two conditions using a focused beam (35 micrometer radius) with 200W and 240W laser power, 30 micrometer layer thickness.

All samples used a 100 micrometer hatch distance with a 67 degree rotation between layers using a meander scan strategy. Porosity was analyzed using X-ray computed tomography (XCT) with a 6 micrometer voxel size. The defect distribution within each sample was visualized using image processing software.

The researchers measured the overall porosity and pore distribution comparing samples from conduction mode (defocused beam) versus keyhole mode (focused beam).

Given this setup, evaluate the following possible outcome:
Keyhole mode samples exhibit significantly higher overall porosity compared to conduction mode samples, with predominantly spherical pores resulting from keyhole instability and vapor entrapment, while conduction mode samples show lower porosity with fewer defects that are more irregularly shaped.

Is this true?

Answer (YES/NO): YES